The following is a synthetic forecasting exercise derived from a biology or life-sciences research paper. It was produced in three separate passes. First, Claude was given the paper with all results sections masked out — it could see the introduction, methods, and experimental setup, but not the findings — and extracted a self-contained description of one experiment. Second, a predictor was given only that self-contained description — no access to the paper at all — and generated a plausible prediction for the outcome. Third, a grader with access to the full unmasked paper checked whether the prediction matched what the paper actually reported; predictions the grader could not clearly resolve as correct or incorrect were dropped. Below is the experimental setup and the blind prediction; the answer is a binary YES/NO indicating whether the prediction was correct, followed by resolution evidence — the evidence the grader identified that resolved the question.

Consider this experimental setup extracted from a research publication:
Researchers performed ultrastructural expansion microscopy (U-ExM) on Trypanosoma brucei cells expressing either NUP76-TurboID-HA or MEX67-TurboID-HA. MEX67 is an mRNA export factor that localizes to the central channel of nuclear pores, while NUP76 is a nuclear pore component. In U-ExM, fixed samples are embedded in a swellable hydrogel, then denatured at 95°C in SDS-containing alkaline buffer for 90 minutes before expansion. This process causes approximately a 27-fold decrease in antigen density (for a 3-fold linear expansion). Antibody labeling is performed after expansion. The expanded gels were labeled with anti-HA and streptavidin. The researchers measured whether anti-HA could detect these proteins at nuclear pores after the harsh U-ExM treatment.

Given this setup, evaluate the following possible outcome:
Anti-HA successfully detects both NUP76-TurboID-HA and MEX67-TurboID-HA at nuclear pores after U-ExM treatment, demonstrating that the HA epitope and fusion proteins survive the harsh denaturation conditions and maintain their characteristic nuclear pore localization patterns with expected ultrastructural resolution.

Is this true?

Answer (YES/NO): NO